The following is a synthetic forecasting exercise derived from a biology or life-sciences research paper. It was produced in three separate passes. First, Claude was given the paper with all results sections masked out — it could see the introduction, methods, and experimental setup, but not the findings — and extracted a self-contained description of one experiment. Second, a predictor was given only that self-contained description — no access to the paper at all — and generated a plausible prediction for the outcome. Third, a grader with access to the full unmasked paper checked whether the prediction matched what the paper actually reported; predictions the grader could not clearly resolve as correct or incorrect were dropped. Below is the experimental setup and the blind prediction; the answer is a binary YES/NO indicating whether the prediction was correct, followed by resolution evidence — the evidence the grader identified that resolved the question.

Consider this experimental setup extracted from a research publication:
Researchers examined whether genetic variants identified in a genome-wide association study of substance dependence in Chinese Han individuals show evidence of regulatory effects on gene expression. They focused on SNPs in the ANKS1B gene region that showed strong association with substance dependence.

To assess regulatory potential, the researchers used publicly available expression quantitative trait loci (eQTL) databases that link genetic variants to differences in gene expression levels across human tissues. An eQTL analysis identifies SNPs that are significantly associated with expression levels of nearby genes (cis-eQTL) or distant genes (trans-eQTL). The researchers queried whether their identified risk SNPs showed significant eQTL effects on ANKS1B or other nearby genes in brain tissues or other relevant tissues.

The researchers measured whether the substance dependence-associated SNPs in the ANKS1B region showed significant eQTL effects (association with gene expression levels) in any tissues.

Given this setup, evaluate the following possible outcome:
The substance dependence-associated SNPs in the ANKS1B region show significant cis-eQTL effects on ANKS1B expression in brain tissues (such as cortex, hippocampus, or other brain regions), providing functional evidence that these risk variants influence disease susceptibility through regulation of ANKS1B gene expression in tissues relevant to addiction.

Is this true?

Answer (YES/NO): NO